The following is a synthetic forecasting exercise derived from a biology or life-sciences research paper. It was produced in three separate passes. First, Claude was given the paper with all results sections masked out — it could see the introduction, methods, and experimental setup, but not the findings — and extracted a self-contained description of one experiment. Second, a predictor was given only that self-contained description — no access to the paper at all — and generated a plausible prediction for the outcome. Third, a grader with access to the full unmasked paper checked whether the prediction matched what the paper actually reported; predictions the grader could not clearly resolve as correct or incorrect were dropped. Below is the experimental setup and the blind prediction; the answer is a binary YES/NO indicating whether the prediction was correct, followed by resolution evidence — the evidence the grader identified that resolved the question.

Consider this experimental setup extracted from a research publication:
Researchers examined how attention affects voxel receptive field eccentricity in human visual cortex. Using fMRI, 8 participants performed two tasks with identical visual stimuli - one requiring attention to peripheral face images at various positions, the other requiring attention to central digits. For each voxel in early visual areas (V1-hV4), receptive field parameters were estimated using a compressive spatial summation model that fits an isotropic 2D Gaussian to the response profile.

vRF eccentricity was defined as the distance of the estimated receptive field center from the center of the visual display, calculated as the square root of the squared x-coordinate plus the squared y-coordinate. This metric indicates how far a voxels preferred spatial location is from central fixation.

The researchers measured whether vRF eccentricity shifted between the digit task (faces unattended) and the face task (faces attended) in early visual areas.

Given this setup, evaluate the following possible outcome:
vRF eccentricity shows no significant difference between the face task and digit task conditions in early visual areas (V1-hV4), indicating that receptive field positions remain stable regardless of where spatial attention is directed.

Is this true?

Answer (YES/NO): NO